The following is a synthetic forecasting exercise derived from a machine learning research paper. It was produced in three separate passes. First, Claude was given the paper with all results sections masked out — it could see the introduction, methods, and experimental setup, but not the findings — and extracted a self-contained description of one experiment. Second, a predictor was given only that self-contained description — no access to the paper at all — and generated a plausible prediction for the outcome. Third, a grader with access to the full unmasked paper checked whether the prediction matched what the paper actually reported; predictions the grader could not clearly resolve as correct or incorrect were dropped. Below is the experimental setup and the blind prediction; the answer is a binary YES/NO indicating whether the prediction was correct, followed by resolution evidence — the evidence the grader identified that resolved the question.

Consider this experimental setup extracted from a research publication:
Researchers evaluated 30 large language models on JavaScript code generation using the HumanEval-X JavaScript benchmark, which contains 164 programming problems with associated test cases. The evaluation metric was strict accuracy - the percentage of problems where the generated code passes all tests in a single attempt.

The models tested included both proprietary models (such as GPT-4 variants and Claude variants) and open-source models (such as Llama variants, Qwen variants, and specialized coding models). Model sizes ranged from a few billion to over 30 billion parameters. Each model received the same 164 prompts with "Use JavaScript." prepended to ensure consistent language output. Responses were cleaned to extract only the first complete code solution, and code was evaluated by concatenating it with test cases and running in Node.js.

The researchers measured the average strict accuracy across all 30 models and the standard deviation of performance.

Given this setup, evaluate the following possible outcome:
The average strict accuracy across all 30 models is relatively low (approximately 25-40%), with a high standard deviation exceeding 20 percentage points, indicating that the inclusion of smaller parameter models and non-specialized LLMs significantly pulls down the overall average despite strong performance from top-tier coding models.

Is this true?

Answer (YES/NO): NO